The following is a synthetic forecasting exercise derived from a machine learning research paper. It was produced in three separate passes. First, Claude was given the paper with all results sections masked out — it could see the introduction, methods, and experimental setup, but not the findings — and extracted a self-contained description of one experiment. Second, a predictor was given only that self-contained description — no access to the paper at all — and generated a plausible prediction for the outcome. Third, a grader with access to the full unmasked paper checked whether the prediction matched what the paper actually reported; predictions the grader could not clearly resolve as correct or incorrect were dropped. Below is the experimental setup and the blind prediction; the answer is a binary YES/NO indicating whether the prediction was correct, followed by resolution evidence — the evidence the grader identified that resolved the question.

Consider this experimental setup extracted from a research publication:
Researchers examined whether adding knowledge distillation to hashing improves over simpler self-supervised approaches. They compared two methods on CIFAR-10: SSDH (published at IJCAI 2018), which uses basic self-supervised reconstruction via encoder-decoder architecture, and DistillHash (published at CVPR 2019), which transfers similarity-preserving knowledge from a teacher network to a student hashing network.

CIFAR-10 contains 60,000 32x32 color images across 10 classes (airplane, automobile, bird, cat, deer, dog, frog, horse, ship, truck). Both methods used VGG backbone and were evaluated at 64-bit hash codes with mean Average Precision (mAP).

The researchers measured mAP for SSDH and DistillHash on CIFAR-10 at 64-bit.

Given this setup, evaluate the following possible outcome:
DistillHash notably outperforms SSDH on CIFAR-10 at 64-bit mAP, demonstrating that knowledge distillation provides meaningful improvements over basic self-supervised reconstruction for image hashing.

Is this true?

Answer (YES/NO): YES